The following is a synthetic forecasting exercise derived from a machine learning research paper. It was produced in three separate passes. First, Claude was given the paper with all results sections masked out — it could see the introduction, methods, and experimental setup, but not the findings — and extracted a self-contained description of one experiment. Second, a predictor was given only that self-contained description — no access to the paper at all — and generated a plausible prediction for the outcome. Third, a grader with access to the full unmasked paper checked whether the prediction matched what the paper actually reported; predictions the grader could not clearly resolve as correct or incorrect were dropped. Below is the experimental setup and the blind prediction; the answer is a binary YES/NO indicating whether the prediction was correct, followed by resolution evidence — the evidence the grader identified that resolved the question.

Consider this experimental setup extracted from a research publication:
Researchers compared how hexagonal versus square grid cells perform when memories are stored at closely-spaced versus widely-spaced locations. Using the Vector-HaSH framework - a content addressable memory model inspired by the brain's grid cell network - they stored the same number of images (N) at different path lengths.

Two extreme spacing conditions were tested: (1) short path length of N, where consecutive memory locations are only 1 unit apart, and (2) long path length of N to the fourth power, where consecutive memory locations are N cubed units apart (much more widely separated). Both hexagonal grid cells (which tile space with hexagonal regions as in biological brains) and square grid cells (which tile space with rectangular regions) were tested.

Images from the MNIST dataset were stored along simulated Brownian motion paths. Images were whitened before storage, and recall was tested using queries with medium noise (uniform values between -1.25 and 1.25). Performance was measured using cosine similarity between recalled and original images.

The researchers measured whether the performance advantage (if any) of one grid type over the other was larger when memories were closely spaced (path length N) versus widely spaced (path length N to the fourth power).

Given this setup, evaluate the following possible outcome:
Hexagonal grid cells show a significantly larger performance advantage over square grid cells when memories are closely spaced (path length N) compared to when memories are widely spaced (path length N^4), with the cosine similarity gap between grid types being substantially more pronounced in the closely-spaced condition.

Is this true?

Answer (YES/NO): NO